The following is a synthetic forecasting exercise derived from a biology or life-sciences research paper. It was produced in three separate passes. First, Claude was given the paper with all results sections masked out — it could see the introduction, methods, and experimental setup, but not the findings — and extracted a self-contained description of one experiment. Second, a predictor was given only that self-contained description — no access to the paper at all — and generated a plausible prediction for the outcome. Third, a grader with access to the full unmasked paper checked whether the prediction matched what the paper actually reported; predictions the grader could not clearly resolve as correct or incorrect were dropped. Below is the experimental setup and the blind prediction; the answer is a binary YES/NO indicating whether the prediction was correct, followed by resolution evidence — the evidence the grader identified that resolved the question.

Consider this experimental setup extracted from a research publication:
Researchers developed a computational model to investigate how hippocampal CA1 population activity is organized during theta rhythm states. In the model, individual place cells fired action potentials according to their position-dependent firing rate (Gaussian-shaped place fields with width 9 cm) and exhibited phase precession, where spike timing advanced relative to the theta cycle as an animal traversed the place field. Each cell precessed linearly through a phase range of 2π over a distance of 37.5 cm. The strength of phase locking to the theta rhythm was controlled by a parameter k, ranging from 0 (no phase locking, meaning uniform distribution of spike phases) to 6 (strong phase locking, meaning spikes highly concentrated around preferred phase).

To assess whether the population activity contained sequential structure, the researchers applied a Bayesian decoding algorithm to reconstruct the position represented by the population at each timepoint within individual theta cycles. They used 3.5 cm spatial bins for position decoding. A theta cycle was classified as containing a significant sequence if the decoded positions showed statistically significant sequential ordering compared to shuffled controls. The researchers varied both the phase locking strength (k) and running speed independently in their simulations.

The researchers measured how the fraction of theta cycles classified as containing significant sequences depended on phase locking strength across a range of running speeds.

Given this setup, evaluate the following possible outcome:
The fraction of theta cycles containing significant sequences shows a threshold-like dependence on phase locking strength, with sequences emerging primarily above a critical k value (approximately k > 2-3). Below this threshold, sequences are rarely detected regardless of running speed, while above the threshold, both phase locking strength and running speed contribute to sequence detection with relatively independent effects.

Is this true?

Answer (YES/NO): NO